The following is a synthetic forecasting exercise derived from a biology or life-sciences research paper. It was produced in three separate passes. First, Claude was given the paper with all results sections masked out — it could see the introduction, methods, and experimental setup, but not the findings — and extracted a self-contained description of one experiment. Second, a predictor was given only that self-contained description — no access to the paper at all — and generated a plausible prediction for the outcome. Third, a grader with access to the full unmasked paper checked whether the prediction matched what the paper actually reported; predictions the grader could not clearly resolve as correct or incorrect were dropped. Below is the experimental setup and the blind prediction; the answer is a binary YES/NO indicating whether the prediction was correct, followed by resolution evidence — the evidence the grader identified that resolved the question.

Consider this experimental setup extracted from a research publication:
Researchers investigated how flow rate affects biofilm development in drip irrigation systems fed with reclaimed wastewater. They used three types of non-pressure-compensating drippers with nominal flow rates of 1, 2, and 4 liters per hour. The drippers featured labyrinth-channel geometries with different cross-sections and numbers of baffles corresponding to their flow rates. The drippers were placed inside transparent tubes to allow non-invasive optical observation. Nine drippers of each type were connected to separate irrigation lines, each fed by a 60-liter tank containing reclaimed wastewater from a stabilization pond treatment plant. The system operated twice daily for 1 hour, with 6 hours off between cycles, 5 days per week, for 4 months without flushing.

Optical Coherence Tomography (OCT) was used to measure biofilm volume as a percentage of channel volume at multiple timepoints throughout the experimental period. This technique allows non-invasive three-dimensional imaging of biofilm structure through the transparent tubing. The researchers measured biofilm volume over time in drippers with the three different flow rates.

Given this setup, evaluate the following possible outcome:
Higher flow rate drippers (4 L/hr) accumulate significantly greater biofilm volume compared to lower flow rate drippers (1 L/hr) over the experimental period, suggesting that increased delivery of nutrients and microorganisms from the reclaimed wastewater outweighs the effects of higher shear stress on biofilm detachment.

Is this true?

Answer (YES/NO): NO